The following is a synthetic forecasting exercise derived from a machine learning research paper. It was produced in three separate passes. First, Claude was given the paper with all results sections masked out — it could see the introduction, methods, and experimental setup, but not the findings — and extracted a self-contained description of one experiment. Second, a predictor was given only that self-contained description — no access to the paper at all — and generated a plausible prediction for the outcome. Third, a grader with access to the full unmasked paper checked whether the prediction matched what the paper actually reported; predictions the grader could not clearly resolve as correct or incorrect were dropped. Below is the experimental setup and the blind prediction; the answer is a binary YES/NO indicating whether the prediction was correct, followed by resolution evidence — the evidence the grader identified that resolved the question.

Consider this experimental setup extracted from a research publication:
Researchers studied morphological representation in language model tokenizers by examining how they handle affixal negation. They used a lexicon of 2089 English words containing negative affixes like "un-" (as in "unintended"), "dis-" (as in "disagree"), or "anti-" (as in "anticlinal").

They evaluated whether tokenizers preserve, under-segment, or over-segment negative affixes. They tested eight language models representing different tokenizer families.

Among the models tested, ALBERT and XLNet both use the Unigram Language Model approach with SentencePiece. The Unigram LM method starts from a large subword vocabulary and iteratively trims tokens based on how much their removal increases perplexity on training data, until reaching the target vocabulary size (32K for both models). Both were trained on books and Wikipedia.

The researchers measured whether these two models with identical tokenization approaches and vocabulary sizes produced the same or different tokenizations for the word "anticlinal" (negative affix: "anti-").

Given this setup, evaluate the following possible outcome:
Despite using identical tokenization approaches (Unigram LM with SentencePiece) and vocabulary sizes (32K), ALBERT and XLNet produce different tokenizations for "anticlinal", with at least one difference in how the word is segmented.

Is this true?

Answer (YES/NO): NO